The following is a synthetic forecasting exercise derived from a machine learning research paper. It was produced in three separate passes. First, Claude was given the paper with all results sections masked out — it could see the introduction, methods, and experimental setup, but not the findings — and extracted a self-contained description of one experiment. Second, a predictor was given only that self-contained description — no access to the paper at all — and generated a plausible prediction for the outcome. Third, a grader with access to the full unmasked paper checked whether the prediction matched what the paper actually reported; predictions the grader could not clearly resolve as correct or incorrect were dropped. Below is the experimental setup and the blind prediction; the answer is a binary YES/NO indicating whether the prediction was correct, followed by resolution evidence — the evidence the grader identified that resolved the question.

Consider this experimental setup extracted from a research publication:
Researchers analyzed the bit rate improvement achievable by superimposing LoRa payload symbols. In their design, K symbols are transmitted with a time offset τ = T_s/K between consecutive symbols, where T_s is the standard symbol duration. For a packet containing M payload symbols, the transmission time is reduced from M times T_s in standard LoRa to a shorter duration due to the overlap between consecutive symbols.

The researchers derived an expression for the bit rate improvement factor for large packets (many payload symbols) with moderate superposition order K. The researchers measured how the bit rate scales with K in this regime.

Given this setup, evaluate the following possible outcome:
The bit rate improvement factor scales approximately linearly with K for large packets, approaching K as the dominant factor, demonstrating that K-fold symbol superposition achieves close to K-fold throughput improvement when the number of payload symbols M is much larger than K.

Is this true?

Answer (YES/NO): YES